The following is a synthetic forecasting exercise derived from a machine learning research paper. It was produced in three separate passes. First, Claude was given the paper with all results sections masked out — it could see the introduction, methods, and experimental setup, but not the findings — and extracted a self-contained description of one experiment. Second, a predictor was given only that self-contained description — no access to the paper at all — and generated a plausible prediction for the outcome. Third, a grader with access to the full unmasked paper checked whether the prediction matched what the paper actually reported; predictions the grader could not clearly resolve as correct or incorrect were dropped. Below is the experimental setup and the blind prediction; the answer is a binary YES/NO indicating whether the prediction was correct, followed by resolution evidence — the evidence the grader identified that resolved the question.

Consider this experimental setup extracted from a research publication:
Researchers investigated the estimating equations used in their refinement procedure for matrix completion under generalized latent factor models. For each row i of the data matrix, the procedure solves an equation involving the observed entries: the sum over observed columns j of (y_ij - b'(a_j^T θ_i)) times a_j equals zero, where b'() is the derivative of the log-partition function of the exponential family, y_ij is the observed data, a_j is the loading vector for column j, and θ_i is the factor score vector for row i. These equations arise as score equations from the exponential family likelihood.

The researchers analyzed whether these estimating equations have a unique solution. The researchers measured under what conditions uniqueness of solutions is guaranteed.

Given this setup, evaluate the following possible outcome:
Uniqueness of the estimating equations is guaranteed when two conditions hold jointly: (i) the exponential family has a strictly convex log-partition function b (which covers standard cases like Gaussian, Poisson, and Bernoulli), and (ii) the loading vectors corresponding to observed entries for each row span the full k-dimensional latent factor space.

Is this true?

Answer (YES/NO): NO